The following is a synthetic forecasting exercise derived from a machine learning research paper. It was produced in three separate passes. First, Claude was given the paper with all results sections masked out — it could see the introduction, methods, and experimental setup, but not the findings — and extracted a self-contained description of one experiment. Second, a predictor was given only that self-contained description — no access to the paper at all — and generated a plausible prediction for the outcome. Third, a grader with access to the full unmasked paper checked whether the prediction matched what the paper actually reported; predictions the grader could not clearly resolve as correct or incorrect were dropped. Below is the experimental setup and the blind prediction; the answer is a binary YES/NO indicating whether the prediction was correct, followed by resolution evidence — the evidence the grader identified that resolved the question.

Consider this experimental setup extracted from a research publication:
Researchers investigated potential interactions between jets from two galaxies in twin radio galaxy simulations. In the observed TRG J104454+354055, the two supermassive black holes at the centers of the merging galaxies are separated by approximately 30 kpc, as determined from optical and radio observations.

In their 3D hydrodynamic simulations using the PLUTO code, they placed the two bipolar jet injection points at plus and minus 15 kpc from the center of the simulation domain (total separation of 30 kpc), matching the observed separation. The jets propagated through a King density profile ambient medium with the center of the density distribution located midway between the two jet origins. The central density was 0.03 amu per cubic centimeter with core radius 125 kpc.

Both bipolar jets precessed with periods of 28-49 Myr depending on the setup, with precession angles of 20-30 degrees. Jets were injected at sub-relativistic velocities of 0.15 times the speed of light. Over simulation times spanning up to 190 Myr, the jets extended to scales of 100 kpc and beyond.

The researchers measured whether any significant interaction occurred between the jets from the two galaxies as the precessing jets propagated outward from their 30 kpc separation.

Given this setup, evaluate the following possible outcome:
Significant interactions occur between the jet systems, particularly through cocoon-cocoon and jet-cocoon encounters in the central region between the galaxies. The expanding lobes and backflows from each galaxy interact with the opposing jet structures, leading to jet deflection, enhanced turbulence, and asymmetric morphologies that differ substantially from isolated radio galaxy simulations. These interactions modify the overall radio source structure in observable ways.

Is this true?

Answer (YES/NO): NO